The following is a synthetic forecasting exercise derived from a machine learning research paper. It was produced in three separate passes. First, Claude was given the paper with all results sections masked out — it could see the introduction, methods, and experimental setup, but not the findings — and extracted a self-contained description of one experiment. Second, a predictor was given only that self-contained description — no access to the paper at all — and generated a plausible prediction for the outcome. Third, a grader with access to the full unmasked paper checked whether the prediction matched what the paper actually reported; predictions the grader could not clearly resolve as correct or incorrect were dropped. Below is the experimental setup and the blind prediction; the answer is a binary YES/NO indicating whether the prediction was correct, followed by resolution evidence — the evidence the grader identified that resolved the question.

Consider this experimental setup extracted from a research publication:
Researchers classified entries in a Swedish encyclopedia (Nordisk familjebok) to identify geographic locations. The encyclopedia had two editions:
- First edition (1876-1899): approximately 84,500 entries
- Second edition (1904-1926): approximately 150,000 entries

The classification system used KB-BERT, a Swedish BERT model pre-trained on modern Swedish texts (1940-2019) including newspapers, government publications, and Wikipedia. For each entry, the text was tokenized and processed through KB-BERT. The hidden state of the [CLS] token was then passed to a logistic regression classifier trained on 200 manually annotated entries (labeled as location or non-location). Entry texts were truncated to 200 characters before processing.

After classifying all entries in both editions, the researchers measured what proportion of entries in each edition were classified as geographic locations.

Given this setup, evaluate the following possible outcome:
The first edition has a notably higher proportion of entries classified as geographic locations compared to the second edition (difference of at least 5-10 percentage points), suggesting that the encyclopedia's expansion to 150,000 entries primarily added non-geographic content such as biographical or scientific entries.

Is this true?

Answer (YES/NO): NO